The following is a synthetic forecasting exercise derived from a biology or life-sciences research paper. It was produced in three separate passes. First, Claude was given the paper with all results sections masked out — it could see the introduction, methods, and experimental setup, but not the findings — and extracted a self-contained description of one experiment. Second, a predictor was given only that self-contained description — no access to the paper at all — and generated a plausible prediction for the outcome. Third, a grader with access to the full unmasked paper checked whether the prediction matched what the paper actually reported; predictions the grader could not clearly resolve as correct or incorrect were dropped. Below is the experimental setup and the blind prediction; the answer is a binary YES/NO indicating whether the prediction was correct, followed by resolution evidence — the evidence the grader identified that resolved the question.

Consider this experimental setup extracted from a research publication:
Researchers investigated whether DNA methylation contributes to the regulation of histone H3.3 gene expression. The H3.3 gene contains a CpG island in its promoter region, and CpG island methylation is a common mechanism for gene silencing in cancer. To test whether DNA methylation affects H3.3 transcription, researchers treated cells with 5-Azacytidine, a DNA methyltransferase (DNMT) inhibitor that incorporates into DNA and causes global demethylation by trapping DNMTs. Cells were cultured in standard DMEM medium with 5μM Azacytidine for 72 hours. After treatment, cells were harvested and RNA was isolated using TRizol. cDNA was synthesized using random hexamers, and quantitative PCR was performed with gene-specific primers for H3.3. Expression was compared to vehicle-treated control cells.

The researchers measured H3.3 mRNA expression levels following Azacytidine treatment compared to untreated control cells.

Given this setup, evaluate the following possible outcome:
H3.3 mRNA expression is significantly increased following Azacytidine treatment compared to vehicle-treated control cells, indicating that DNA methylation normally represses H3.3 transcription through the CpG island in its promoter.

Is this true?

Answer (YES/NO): YES